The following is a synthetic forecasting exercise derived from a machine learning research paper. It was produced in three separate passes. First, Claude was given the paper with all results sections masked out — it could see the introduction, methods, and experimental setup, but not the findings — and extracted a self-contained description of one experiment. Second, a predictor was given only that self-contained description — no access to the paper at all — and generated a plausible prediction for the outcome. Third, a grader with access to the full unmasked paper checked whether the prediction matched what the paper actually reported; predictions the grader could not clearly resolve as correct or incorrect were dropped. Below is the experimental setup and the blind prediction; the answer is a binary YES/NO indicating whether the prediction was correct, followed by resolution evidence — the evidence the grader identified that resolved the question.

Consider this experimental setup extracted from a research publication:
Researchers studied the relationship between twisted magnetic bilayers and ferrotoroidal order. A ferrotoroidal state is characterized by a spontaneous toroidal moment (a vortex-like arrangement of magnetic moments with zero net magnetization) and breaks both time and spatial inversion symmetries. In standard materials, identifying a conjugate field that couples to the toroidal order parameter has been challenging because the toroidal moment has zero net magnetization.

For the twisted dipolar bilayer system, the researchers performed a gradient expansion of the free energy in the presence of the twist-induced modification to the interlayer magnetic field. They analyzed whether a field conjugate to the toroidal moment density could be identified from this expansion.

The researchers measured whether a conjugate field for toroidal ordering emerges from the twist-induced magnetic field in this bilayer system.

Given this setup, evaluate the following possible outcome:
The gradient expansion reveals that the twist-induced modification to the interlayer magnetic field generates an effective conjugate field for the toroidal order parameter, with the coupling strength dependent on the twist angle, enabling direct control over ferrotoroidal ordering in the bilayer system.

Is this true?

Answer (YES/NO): YES